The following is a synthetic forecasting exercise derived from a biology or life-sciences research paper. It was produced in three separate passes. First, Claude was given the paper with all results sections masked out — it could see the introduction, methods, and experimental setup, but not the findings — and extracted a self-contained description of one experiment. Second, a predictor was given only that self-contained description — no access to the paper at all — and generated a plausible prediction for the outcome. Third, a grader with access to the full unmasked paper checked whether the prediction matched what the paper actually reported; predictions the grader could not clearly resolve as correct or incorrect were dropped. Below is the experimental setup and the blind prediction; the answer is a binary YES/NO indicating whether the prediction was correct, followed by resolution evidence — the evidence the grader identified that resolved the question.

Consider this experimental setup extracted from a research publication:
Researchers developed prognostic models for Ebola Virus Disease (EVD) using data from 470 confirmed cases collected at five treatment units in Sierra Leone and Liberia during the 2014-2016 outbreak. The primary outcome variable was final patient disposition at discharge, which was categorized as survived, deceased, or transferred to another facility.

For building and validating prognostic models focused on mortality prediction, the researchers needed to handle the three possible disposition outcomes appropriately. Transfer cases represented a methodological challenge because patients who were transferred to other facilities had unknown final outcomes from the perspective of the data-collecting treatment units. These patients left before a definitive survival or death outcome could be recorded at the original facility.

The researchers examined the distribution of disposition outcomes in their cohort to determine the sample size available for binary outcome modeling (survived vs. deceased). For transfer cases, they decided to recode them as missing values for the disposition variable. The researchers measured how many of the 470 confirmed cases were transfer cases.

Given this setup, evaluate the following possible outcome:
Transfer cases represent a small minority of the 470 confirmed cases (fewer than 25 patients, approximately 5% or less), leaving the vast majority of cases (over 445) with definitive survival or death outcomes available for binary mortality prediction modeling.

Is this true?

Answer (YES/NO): YES